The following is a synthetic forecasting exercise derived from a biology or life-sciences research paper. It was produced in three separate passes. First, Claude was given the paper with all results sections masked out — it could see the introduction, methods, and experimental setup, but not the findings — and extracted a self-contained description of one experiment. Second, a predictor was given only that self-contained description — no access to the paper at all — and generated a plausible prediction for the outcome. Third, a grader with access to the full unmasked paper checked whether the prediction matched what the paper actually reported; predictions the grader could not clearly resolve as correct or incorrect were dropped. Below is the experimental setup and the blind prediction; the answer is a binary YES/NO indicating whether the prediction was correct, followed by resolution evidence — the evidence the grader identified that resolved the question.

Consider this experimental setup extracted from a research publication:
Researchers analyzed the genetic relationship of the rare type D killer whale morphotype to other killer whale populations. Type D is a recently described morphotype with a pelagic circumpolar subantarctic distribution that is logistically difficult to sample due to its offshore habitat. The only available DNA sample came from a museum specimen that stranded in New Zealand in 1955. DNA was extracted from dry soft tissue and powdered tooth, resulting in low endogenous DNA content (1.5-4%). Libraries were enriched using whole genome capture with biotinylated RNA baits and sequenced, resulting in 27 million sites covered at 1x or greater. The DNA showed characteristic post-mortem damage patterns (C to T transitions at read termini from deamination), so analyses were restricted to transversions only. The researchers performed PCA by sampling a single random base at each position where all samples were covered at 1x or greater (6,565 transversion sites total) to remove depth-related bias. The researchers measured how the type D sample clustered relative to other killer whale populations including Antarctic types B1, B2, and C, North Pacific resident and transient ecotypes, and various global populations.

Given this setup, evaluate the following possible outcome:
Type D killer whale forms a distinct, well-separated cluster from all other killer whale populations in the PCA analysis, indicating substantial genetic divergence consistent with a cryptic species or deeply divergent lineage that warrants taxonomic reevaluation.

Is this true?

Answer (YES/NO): NO